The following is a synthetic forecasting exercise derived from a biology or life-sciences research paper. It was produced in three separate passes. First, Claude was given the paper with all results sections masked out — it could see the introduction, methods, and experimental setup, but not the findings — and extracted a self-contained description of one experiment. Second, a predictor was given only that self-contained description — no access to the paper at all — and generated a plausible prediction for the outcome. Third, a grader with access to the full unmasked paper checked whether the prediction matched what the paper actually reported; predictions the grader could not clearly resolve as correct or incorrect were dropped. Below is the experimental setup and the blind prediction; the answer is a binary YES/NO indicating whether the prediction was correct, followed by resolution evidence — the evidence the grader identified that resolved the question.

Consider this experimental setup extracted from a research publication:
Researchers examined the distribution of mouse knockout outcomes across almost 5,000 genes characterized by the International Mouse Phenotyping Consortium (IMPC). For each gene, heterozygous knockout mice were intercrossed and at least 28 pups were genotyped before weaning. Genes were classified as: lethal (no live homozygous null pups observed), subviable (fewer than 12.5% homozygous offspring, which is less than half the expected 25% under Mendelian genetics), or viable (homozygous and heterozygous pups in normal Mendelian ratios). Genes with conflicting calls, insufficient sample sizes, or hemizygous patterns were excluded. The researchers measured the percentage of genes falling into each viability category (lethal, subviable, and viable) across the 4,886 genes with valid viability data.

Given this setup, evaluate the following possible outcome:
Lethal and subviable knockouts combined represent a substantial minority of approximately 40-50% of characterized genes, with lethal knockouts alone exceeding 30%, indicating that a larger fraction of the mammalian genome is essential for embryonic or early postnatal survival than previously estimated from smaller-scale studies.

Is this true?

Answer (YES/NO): NO